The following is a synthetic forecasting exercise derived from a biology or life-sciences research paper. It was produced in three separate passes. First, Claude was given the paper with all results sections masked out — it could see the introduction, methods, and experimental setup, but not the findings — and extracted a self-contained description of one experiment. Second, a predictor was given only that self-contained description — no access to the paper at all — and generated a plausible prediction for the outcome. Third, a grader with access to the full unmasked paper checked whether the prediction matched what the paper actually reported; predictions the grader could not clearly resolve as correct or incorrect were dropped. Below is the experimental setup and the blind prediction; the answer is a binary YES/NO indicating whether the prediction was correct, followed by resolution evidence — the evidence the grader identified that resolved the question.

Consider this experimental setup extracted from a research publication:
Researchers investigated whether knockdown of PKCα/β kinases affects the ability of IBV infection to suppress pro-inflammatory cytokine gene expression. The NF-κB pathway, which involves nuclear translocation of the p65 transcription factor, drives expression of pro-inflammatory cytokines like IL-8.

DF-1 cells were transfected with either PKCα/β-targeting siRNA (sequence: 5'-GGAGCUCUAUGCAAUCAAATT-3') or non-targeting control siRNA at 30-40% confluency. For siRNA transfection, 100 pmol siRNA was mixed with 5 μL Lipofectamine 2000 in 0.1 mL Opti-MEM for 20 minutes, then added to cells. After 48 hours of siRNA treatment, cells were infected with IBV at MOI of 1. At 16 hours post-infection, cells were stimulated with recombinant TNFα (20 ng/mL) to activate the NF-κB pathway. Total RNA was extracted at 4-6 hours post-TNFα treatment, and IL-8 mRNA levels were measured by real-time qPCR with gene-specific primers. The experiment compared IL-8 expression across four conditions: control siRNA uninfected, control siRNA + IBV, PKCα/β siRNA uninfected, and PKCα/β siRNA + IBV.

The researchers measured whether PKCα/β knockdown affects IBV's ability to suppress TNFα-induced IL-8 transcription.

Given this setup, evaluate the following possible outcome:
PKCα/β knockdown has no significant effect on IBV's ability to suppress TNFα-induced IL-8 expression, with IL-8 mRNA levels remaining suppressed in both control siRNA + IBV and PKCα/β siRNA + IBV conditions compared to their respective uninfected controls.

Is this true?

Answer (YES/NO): NO